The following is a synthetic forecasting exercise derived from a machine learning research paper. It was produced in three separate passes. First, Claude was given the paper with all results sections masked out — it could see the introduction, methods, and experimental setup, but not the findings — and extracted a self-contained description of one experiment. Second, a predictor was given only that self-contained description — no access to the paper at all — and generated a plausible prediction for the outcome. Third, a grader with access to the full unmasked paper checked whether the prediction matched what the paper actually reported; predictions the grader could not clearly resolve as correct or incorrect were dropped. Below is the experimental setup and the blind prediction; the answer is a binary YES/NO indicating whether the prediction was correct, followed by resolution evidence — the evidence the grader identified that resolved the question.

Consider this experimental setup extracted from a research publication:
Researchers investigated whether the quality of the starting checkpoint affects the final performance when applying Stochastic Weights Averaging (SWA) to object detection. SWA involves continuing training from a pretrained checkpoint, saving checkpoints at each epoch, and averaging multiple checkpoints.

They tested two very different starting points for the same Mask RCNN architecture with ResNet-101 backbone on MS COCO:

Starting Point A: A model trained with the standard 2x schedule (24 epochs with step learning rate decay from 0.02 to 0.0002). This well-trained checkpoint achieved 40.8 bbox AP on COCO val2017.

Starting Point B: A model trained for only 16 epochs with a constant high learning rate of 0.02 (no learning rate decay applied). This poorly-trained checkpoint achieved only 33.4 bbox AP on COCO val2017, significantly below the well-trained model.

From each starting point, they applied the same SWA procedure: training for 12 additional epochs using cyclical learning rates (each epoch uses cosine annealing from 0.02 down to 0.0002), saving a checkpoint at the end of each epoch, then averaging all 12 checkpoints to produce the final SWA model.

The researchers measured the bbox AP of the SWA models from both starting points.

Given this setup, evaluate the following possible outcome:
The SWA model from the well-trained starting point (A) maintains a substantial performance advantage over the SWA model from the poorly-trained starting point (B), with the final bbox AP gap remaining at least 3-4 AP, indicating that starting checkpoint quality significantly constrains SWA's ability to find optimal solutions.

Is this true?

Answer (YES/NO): NO